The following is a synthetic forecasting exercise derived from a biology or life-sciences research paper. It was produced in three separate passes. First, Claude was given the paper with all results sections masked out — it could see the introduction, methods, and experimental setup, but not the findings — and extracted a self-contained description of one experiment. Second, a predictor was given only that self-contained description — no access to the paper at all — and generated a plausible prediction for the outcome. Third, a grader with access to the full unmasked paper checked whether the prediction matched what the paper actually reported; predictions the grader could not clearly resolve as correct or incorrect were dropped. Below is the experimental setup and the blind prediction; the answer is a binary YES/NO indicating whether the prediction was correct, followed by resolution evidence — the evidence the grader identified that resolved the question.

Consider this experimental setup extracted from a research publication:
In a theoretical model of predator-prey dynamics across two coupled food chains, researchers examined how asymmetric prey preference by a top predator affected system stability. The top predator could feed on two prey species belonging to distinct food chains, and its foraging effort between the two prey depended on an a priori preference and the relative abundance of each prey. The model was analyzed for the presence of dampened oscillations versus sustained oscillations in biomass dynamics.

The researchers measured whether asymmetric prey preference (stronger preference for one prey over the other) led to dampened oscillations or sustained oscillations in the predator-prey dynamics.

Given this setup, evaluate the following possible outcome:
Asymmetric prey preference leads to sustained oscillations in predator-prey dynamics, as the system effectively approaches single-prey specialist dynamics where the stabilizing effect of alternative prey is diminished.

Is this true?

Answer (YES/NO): NO